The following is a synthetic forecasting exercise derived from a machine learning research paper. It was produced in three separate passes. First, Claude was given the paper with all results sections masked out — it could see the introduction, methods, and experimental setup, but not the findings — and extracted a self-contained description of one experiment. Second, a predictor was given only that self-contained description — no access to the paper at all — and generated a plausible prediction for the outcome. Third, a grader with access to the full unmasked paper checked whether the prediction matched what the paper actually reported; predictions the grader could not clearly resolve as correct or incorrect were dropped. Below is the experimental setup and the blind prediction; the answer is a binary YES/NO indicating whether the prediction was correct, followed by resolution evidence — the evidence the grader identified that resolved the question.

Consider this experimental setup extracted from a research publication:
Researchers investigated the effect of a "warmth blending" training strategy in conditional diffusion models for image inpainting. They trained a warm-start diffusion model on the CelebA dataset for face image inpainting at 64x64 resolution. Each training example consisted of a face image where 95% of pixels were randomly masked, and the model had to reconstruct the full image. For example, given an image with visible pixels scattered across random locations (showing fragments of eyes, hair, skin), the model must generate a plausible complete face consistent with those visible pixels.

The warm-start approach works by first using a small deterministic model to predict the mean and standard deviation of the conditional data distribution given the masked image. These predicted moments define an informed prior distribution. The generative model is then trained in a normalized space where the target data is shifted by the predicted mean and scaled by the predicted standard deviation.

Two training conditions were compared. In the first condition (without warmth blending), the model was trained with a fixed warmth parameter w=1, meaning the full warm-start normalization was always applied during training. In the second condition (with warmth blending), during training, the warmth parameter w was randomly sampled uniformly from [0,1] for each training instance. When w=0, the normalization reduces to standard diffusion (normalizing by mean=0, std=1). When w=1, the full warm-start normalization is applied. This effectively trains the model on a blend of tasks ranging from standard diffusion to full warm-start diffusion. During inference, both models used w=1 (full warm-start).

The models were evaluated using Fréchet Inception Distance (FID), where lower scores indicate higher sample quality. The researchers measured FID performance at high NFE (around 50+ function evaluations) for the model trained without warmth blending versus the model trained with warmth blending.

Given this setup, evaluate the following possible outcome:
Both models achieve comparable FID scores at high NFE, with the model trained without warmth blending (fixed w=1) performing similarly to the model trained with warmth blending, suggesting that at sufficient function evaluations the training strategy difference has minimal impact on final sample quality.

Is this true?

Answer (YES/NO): NO